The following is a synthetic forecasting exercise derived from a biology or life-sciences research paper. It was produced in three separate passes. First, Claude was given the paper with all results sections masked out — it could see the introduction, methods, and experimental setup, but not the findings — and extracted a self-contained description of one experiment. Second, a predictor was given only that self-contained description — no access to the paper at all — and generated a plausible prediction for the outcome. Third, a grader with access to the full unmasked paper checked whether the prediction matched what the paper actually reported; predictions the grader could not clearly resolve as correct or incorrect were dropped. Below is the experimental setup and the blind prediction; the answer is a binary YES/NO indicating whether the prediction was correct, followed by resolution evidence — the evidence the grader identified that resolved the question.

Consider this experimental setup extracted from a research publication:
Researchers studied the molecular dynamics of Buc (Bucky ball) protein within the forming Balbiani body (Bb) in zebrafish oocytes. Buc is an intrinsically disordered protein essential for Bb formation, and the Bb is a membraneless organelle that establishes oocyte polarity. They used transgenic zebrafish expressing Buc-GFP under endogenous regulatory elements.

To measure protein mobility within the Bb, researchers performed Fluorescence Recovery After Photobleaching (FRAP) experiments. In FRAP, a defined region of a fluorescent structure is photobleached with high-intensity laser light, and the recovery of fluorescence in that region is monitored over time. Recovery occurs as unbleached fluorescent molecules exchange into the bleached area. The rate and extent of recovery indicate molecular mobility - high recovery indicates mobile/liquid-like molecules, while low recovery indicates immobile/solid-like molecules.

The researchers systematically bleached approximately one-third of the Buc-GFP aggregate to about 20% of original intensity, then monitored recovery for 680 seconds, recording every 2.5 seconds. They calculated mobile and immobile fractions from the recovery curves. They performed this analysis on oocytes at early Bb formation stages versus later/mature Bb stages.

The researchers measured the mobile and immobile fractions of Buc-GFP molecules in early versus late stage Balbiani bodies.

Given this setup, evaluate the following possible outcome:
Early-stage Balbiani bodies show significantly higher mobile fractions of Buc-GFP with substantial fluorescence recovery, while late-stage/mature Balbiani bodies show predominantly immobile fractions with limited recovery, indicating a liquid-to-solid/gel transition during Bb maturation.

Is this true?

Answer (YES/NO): YES